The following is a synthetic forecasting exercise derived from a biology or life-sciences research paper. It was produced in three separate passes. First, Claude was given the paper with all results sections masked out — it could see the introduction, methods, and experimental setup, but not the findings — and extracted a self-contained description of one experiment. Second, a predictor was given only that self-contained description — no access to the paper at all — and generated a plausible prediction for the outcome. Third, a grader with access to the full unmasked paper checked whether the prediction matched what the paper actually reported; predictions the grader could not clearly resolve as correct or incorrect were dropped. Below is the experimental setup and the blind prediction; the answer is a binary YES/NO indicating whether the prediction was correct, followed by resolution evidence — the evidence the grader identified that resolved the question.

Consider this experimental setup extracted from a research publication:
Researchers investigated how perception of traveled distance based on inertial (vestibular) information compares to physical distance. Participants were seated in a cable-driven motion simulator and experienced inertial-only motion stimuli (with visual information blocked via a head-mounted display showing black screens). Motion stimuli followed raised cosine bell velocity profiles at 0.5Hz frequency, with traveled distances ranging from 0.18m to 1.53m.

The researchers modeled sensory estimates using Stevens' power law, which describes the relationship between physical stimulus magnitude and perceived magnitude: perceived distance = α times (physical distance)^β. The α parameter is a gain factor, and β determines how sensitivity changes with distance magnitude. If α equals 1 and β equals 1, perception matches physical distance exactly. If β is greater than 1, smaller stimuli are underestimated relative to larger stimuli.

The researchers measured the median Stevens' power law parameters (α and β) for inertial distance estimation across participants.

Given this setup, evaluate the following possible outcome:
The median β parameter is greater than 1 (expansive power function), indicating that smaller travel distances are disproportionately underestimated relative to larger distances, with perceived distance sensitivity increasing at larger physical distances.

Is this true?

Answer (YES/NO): YES